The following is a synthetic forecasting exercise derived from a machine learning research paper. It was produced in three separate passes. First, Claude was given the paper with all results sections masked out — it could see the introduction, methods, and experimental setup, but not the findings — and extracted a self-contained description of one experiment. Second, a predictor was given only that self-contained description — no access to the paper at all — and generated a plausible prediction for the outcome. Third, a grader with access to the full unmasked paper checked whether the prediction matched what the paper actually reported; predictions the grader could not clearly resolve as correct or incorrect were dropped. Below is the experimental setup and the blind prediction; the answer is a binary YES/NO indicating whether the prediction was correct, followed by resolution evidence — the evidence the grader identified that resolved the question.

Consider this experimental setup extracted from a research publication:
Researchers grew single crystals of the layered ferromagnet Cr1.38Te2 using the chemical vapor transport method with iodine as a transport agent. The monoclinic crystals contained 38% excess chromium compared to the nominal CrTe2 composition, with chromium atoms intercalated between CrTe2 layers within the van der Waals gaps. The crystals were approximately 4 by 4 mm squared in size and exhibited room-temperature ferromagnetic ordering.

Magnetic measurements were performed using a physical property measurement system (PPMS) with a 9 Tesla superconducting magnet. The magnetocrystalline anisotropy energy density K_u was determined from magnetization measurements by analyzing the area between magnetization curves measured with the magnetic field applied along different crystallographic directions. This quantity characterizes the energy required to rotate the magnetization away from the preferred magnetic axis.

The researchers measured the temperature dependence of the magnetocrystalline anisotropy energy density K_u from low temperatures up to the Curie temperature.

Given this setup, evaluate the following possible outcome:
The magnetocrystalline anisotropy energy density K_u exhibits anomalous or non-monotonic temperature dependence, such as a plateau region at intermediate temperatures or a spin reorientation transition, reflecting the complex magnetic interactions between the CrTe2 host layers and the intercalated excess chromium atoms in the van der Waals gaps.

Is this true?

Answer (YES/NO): YES